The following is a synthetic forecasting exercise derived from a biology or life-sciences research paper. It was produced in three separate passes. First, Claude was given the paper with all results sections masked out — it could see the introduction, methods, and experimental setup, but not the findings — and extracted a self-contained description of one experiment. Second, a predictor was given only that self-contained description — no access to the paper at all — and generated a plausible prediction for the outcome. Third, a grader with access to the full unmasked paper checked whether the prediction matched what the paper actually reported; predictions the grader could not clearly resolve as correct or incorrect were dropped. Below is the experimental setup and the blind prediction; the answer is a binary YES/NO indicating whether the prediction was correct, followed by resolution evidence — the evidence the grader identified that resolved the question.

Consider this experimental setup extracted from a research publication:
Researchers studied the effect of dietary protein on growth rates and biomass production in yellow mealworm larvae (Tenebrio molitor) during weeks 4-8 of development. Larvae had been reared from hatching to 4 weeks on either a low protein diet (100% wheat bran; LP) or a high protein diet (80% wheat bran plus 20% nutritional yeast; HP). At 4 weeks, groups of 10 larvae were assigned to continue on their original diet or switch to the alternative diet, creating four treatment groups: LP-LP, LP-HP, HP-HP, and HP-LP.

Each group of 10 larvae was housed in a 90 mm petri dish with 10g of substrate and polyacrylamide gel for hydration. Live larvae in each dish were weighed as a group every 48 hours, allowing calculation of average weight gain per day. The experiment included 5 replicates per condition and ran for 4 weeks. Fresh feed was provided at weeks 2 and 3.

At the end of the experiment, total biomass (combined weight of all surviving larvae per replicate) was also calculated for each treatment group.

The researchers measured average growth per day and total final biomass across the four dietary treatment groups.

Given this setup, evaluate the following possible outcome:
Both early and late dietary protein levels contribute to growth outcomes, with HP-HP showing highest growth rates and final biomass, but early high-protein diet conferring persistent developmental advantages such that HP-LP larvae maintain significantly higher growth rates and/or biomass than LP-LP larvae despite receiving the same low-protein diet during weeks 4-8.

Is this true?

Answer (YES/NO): YES